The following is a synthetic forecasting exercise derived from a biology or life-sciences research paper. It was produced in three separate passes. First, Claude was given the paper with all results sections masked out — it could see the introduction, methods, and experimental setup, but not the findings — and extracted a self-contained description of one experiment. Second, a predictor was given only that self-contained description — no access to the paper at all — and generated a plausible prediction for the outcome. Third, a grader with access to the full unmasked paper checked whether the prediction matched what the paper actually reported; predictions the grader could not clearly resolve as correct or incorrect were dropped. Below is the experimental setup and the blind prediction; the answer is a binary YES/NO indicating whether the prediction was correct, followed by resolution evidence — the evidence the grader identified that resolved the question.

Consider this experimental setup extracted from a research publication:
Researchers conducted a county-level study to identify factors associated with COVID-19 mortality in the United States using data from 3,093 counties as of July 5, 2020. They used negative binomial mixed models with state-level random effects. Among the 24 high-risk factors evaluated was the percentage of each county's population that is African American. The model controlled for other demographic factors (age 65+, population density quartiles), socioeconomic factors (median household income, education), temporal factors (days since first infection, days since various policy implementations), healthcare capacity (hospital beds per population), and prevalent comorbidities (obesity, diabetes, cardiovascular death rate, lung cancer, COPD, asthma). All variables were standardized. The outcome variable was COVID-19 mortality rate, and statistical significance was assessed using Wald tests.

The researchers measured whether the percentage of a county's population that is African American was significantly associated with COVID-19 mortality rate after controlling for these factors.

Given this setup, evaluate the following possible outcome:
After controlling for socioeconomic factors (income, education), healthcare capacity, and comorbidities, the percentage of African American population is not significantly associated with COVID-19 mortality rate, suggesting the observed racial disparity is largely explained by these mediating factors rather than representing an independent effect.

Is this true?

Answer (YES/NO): NO